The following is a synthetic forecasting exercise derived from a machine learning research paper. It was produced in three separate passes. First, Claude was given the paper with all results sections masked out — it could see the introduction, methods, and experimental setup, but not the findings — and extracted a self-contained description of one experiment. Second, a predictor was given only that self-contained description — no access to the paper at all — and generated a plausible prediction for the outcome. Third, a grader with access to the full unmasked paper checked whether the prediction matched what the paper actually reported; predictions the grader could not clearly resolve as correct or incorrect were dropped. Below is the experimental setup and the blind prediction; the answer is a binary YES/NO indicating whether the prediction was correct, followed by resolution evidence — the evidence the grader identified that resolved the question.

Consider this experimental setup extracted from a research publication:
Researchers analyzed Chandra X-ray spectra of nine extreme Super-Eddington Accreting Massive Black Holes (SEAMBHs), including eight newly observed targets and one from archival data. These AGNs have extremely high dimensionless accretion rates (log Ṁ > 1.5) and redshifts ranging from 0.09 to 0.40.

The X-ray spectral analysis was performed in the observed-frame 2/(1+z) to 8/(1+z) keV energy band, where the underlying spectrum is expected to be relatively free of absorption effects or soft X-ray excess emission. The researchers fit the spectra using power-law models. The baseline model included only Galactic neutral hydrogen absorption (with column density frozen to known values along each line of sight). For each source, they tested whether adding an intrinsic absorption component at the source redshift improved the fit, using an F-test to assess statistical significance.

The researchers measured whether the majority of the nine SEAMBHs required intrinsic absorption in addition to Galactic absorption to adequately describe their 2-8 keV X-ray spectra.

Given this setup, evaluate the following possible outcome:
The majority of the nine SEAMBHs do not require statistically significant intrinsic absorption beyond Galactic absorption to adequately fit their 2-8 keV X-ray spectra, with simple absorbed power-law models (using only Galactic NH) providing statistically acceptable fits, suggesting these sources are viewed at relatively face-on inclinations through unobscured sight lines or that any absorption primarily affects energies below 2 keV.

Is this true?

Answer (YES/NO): YES